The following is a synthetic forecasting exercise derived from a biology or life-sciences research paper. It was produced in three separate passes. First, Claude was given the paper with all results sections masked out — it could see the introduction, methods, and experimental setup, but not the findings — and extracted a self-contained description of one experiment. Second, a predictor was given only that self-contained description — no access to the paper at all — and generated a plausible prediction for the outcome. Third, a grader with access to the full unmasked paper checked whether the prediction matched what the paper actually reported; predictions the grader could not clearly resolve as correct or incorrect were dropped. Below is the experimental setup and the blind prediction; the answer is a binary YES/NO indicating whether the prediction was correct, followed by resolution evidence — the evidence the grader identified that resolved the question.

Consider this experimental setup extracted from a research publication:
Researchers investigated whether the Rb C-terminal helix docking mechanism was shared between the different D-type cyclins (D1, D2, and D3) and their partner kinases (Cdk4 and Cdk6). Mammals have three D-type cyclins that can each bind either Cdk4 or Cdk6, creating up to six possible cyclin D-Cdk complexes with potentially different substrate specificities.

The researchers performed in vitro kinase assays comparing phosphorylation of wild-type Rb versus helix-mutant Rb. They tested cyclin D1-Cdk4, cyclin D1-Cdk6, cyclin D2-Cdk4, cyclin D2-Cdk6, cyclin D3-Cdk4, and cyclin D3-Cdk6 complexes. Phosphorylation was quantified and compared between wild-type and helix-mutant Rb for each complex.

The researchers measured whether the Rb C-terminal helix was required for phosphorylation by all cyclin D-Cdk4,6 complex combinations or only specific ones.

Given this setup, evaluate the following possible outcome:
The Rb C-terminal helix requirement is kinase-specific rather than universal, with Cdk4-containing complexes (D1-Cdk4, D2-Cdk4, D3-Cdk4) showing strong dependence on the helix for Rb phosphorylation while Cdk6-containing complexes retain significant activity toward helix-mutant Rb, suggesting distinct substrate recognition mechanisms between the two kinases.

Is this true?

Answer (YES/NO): NO